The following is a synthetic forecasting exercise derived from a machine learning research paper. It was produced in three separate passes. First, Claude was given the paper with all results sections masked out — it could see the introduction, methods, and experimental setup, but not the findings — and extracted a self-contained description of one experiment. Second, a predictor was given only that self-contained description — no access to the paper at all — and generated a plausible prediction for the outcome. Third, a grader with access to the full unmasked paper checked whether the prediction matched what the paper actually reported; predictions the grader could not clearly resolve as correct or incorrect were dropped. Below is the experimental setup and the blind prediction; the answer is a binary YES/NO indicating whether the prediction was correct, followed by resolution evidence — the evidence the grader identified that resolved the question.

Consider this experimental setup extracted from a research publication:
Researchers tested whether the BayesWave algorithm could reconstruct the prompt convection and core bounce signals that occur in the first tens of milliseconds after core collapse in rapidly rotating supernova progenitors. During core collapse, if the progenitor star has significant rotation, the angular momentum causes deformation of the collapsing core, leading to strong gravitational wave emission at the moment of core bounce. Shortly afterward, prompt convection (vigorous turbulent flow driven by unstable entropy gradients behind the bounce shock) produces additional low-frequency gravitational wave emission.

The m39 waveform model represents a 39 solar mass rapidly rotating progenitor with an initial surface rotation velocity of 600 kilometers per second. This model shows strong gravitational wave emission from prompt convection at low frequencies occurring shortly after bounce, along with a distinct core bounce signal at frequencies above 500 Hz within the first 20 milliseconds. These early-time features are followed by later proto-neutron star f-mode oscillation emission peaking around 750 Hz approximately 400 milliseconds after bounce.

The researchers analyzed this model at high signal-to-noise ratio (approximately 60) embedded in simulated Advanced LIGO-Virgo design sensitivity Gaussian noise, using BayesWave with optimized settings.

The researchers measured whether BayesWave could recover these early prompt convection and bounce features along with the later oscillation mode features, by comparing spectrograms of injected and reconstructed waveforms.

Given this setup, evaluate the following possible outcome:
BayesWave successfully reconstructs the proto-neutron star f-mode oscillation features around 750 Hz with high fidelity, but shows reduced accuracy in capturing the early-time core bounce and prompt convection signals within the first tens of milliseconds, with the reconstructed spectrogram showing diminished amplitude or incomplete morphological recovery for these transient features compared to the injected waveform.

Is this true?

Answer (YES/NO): NO